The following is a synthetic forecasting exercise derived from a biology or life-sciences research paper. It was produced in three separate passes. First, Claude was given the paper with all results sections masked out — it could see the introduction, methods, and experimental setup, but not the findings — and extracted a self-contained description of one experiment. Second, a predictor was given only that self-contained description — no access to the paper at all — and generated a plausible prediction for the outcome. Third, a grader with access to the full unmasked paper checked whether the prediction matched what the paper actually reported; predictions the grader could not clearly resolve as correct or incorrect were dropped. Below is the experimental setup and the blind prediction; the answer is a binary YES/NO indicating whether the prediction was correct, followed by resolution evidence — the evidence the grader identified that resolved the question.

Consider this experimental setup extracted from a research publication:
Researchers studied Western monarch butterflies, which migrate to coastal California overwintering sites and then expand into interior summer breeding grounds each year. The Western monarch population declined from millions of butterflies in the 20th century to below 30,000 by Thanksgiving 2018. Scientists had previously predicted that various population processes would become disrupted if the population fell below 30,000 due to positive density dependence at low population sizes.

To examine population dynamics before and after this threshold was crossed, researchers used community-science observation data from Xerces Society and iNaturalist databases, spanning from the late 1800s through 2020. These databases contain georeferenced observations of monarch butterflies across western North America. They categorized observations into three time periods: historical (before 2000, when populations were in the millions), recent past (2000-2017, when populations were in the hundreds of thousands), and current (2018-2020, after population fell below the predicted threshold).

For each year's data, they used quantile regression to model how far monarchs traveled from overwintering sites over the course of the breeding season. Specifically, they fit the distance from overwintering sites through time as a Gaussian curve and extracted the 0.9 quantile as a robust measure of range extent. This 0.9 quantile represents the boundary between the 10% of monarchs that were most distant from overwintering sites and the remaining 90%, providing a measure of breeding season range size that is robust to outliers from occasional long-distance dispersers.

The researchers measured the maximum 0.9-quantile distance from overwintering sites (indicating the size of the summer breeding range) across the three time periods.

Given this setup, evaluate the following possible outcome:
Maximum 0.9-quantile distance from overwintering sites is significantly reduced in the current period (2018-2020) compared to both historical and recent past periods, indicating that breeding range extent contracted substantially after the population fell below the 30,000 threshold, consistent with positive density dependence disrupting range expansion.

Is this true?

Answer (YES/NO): YES